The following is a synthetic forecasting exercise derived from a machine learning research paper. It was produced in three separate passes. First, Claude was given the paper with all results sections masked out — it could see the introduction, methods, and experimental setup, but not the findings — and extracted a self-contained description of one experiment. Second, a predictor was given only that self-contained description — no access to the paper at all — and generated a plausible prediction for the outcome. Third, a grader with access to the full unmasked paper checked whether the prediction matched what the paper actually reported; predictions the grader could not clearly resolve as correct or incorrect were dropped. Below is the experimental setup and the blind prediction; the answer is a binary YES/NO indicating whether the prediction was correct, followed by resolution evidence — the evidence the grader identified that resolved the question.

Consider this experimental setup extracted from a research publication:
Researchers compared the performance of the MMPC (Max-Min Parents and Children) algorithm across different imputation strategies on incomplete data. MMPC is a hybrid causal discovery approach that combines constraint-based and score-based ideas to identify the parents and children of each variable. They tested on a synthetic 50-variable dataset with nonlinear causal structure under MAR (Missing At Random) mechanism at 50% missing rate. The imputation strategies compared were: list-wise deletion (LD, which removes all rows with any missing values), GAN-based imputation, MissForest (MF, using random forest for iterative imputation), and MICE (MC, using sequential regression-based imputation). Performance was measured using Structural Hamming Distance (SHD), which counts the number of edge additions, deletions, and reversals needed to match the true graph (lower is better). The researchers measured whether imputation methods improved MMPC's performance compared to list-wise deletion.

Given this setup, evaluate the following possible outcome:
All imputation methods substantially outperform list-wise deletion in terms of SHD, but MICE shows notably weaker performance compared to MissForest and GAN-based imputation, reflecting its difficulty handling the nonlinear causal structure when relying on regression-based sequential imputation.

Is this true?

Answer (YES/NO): NO